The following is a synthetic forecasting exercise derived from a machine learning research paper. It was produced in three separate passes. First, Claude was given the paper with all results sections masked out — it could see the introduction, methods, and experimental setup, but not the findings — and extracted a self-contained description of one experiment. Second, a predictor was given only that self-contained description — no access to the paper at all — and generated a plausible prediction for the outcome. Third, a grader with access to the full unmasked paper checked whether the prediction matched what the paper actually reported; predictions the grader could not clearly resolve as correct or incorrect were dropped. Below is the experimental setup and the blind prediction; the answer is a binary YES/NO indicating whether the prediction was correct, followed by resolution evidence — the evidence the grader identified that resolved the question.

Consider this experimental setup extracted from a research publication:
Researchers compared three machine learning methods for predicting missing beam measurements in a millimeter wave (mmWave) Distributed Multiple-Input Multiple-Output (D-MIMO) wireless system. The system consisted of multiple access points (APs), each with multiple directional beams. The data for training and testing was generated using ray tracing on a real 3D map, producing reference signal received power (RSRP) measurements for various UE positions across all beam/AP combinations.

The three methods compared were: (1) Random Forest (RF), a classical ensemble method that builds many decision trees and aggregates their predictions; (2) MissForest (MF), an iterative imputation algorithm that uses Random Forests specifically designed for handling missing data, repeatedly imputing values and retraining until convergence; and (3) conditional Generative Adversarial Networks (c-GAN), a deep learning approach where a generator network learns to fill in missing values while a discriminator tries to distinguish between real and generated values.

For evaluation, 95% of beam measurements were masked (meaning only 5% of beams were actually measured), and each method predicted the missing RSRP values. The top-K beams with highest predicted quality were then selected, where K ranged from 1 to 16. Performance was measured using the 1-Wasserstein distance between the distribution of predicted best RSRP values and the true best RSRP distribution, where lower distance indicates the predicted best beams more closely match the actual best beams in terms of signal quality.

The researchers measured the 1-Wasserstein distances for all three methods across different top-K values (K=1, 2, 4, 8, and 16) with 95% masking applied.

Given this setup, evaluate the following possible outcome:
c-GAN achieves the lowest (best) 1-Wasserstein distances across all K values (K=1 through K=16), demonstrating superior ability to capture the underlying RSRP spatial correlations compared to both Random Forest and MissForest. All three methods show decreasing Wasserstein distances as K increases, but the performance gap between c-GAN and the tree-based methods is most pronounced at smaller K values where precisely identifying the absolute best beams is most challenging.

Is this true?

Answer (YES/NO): NO